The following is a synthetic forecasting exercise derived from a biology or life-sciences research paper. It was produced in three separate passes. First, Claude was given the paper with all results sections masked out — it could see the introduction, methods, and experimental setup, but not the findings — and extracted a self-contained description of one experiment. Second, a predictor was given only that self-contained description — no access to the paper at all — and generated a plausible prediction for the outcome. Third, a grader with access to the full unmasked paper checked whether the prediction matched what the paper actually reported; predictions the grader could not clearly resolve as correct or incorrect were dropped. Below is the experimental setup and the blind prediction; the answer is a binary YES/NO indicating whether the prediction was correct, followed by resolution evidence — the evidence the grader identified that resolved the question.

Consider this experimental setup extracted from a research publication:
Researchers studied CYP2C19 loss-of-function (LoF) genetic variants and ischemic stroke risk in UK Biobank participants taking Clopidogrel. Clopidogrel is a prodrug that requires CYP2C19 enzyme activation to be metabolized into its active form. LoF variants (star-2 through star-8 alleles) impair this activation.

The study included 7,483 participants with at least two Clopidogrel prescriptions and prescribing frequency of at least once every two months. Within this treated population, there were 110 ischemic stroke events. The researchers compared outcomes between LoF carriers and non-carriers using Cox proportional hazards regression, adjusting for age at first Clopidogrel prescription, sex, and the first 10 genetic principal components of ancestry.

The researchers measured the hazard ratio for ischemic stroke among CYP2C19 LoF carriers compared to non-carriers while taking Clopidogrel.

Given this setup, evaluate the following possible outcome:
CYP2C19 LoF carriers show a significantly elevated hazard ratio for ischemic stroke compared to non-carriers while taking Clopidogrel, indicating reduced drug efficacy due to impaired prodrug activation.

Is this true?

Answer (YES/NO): YES